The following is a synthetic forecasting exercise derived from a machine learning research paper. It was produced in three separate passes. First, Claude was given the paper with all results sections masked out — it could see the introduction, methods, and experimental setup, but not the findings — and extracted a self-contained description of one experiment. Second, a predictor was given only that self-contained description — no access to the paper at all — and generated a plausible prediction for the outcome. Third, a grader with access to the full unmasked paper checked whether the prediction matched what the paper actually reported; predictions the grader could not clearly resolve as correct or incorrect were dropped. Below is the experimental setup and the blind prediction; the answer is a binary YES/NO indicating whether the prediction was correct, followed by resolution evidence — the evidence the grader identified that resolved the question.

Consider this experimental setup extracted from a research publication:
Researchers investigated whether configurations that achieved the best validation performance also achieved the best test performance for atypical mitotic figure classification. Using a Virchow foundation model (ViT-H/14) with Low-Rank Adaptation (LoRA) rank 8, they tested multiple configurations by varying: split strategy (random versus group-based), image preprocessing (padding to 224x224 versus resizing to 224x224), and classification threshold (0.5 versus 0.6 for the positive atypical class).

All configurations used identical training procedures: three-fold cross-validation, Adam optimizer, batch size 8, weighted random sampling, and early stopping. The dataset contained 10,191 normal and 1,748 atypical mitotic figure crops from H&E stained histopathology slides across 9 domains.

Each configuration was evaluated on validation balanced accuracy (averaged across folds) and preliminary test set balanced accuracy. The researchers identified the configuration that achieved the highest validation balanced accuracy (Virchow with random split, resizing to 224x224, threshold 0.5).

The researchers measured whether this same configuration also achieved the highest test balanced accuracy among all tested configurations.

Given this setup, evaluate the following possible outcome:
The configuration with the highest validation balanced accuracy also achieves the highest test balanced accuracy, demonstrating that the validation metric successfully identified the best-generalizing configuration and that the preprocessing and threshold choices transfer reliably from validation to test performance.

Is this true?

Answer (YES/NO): NO